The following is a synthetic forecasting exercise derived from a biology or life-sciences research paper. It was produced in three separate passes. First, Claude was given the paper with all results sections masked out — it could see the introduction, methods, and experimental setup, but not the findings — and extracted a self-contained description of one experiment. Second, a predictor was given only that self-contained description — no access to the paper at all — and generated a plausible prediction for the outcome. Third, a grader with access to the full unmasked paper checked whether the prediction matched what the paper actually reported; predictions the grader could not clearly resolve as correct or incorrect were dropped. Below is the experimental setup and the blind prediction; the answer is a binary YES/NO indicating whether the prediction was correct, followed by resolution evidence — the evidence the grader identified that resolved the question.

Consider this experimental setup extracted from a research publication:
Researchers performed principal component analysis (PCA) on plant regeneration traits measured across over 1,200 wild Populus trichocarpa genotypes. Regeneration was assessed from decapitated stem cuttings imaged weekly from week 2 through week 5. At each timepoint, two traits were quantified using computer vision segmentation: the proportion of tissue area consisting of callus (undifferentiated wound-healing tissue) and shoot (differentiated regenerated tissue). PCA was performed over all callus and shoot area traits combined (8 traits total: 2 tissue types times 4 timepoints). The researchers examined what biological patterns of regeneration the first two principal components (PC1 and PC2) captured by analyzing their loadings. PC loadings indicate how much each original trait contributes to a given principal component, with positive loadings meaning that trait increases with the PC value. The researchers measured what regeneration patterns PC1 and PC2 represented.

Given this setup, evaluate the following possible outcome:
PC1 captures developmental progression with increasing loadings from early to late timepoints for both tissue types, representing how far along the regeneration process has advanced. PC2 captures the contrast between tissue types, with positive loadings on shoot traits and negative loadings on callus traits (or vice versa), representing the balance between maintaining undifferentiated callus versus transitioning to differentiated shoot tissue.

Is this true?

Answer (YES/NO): NO